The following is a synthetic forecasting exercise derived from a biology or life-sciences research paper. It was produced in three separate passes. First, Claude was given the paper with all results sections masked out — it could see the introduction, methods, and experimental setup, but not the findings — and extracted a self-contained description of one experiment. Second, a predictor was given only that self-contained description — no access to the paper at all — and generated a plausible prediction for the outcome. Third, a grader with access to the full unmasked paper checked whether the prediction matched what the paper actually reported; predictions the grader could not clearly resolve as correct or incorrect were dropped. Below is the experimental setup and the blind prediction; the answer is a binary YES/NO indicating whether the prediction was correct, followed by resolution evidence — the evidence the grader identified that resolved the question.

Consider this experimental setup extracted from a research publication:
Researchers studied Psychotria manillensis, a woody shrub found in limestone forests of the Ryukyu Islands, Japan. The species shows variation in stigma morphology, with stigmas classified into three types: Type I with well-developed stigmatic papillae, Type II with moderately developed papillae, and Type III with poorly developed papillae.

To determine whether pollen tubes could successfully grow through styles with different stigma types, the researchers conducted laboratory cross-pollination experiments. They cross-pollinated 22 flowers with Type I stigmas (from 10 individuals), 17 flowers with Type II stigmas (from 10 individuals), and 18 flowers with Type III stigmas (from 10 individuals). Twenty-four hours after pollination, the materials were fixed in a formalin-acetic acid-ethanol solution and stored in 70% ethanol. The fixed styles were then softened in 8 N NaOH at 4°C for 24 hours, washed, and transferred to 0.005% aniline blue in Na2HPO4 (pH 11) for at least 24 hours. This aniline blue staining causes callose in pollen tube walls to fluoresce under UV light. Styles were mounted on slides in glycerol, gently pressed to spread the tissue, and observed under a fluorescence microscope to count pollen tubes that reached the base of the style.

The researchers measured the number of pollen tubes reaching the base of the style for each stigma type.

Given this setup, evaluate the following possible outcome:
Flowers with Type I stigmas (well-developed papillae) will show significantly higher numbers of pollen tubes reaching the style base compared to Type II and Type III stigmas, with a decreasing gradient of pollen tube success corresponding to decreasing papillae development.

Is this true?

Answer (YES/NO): NO